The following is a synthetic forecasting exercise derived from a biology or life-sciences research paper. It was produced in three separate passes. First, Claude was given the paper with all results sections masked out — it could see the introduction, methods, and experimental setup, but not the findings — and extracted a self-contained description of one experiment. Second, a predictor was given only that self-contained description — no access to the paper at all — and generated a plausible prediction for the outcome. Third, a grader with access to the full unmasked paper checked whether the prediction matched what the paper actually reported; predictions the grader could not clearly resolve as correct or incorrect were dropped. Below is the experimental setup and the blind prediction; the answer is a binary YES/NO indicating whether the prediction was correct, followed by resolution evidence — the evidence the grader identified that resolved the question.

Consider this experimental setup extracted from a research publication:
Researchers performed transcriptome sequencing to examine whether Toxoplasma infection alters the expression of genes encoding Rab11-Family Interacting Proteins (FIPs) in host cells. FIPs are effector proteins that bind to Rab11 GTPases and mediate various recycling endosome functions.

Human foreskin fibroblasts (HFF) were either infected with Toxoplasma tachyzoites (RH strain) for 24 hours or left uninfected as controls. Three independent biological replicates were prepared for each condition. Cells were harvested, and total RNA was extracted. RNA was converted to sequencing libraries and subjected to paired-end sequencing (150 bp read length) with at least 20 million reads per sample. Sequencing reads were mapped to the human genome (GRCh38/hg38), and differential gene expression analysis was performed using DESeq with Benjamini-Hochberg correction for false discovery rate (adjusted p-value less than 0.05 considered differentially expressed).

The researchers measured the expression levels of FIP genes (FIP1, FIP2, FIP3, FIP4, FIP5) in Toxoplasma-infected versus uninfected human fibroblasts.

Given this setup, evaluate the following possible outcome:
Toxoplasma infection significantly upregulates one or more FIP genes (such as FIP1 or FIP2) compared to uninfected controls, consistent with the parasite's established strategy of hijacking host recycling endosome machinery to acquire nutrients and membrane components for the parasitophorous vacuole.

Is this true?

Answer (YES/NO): NO